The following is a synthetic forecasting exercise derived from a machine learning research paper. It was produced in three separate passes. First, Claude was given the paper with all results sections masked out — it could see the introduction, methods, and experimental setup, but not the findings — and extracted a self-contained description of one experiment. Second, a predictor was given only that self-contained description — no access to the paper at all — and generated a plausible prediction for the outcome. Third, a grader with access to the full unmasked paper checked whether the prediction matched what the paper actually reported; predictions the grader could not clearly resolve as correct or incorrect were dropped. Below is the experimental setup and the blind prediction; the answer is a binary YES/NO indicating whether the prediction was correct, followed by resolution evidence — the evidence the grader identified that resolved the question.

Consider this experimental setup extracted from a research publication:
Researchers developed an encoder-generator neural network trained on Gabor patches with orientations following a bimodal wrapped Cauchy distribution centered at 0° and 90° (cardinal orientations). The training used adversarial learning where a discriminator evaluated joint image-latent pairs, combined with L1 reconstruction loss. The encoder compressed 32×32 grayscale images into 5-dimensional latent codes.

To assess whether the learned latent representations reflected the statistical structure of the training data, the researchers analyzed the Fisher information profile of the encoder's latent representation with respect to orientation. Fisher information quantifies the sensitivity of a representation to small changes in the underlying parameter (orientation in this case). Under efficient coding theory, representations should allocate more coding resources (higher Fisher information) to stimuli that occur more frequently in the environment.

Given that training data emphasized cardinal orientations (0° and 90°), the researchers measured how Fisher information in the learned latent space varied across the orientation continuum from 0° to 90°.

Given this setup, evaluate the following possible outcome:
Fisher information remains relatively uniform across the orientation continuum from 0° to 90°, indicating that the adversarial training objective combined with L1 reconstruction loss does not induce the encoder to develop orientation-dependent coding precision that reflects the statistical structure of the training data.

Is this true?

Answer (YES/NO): NO